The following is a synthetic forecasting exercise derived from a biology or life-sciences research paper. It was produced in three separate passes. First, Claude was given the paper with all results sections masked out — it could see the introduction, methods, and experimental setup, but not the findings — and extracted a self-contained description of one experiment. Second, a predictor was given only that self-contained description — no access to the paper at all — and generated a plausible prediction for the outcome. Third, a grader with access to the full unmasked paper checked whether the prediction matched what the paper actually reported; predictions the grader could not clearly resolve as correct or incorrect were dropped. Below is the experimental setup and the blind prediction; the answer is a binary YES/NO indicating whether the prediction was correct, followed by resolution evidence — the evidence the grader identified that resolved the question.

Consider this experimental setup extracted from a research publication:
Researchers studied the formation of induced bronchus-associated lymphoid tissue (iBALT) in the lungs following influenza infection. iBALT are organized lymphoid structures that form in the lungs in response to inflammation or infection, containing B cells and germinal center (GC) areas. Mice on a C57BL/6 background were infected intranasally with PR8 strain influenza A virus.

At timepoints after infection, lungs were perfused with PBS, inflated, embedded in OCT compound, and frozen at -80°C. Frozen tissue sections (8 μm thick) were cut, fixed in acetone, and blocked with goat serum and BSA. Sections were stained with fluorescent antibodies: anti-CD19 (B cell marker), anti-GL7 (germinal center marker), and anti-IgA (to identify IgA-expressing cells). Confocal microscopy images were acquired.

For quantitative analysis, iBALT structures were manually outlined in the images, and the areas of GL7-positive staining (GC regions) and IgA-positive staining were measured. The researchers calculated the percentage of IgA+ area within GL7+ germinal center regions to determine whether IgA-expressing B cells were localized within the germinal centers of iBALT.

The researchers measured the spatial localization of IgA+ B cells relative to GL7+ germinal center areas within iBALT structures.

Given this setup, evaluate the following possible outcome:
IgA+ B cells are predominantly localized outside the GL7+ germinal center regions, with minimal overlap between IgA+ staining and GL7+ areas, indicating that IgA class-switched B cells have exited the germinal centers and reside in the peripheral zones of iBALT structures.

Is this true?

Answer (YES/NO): NO